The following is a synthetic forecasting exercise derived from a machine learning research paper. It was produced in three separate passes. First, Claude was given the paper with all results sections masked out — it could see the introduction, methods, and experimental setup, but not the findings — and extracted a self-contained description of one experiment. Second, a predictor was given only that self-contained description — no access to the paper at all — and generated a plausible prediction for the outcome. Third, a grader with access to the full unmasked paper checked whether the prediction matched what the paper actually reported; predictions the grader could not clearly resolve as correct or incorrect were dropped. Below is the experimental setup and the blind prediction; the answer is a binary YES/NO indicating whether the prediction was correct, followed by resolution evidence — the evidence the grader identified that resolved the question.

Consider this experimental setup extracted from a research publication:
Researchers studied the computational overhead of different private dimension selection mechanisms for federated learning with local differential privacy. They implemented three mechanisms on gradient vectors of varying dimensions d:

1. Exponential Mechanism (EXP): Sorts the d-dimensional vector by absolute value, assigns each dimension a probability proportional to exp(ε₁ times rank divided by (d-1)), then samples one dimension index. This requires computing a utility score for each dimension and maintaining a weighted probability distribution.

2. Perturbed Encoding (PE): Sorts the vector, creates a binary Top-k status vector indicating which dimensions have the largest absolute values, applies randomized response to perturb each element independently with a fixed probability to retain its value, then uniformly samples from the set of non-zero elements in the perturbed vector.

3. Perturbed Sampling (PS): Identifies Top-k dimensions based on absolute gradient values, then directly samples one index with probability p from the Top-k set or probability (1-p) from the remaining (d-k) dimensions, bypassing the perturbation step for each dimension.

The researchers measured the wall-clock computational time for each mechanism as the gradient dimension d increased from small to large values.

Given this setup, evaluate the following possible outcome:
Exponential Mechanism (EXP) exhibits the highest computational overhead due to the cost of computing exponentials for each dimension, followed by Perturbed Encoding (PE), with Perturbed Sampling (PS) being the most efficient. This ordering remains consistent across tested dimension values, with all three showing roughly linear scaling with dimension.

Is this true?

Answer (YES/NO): NO